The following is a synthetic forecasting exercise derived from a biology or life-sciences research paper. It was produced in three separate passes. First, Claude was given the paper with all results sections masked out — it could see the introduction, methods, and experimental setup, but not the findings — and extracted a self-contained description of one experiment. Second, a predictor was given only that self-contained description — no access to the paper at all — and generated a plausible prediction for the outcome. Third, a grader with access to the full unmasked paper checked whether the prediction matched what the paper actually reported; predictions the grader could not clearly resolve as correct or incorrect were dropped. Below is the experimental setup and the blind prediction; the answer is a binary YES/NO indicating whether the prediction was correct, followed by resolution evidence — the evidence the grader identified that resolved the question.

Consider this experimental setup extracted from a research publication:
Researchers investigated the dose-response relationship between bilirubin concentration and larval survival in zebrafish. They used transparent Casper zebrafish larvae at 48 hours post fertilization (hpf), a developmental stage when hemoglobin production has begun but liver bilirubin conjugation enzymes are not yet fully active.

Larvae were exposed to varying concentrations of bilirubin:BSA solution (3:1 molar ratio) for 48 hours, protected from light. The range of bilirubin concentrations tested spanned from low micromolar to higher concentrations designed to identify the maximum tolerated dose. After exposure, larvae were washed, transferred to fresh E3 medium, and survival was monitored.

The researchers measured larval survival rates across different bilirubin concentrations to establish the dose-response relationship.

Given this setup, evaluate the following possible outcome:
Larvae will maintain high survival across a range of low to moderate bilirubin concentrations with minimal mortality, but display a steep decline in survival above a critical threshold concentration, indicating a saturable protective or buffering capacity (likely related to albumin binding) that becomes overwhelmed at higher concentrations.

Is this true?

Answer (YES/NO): NO